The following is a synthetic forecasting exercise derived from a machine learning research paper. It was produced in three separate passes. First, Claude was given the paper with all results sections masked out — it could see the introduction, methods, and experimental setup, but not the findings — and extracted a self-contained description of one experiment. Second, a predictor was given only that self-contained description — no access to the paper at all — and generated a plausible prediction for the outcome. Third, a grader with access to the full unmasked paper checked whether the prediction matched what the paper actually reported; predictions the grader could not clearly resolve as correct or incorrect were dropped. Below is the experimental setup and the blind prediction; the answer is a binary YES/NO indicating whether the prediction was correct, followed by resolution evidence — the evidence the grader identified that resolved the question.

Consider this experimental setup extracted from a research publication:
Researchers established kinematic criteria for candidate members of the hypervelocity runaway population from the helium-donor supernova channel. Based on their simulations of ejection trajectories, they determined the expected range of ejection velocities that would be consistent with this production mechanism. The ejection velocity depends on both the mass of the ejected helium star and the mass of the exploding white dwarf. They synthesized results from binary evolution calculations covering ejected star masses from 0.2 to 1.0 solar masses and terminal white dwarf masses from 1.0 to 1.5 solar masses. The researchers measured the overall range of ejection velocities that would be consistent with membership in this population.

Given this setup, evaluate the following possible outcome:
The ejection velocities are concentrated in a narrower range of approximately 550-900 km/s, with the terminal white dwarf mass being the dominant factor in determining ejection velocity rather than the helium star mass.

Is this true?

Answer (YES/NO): NO